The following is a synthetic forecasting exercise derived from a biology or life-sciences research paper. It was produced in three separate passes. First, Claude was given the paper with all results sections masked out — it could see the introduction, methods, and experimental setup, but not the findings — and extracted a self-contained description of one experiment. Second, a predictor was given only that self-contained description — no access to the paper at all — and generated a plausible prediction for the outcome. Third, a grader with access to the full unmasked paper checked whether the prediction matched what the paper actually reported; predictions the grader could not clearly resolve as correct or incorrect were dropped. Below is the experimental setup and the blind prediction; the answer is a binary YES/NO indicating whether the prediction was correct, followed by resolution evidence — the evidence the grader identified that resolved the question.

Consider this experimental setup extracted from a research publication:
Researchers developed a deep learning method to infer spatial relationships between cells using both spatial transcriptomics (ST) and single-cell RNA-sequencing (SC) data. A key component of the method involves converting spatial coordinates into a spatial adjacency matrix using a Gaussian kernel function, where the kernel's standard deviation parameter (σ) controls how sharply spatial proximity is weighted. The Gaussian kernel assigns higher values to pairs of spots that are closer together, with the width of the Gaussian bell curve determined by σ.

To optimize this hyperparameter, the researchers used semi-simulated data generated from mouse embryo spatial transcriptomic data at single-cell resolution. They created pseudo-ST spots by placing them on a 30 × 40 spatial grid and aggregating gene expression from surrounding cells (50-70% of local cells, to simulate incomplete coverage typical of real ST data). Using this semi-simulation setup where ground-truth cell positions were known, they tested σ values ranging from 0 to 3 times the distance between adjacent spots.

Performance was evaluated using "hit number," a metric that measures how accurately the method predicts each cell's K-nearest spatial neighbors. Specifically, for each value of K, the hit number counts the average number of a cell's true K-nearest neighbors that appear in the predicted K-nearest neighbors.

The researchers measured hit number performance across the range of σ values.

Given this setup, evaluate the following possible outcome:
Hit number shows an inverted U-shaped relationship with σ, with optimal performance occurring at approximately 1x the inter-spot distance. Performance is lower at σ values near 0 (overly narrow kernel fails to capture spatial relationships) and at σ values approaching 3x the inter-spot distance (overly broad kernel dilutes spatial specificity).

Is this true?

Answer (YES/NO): NO